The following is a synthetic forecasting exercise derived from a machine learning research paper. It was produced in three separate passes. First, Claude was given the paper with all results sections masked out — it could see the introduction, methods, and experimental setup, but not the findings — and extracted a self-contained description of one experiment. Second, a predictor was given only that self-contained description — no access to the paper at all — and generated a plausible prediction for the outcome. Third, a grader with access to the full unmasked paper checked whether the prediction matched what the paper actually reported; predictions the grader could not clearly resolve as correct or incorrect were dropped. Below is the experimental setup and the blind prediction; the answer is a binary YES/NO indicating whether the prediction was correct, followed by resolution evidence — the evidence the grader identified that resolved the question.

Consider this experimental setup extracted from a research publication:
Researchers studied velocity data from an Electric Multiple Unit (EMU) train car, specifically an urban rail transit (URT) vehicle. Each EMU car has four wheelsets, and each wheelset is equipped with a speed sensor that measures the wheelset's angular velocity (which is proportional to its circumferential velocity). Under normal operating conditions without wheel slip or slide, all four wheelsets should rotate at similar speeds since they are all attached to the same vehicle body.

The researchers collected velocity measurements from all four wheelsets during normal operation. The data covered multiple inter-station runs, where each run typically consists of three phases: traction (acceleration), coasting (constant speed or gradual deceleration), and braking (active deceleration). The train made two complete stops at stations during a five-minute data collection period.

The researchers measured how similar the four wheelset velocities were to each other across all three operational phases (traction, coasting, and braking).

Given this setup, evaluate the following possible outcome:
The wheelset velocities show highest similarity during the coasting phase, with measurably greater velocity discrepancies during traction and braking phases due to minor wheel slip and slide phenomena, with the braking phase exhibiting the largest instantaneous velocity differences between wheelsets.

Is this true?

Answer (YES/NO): NO